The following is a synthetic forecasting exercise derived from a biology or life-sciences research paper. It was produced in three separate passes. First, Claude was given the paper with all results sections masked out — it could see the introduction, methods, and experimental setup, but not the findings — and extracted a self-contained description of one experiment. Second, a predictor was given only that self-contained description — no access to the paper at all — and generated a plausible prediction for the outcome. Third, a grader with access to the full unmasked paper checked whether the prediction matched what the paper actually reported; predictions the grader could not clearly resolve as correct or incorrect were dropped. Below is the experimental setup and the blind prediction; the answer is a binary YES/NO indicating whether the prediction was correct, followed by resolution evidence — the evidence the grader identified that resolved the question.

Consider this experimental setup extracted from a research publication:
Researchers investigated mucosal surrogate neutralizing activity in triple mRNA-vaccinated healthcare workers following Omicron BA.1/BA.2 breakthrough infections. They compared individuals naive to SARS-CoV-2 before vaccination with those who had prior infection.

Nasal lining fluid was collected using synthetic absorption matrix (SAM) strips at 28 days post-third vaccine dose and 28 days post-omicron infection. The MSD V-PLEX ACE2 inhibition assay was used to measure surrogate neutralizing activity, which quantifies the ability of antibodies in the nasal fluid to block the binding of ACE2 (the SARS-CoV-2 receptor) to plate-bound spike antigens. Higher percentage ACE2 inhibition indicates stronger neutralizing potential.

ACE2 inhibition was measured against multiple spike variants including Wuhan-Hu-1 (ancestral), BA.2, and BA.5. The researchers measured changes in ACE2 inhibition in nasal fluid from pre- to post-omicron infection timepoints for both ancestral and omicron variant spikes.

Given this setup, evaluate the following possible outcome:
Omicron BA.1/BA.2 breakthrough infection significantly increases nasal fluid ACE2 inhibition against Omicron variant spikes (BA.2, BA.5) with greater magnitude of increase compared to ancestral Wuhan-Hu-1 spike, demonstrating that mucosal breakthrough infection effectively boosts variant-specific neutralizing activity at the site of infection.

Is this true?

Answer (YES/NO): YES